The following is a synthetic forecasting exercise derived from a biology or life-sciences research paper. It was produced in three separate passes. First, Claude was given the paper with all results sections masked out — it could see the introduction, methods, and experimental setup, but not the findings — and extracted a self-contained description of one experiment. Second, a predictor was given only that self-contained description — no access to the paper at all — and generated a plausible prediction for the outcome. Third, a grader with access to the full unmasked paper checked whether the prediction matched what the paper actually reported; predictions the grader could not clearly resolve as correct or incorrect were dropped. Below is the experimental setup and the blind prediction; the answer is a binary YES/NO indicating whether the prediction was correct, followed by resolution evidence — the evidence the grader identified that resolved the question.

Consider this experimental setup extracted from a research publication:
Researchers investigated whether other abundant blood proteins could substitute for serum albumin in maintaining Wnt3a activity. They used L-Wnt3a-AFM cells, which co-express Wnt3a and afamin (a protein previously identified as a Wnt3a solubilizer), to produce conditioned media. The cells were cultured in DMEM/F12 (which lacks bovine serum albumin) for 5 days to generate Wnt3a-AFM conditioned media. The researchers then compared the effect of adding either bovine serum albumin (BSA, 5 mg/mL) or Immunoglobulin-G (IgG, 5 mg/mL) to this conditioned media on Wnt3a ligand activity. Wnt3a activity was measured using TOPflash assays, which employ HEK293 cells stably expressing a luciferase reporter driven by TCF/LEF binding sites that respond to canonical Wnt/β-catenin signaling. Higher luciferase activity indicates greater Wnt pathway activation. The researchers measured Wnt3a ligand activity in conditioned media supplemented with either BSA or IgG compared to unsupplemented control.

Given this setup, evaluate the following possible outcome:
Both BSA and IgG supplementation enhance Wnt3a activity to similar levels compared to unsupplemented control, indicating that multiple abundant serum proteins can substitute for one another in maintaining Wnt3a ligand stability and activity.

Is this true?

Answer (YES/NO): NO